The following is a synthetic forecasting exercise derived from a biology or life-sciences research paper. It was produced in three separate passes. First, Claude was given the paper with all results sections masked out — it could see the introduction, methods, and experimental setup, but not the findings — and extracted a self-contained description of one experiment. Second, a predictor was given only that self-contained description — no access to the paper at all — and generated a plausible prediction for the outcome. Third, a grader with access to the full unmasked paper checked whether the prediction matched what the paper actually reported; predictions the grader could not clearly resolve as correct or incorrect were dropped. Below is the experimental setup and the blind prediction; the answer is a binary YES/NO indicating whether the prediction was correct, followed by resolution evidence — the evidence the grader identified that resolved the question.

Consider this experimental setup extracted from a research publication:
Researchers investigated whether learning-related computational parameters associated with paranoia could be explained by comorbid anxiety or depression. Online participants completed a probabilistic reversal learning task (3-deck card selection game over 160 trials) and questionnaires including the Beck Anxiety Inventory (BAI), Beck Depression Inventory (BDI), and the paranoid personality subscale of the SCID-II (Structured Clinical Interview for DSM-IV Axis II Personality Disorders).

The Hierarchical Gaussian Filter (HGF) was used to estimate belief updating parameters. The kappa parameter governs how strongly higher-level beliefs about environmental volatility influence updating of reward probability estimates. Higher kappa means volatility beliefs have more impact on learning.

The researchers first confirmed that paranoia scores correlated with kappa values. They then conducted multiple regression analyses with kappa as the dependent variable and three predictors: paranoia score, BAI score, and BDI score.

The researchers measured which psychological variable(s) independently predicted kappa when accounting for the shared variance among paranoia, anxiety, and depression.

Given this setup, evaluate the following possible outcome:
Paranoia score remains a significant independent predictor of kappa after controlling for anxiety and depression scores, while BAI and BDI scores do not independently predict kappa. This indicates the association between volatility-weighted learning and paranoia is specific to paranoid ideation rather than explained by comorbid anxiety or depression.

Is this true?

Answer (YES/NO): YES